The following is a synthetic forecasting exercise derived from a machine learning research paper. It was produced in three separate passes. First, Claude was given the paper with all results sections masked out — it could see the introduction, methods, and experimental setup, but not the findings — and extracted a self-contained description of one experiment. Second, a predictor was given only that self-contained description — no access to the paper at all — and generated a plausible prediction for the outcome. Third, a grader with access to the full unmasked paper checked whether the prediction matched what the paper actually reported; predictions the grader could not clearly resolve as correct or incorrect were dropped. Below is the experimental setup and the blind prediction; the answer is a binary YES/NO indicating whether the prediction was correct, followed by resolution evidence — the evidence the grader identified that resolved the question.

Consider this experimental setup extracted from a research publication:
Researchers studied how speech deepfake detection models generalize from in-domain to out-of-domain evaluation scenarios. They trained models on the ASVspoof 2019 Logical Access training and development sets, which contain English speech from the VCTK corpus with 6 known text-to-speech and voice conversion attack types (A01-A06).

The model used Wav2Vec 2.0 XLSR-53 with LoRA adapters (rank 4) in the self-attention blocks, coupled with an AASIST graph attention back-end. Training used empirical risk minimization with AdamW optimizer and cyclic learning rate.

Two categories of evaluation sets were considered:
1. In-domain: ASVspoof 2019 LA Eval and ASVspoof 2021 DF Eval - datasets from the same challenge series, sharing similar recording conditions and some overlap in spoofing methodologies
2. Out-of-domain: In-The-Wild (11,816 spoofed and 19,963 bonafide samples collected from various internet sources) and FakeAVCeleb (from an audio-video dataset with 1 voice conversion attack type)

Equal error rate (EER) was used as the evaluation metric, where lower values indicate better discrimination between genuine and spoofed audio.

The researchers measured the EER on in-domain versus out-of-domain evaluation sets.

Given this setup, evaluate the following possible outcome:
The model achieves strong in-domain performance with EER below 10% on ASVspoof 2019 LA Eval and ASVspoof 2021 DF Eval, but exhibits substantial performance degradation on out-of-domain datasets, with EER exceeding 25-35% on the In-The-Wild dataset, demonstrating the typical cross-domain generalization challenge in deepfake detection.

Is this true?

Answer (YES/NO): NO